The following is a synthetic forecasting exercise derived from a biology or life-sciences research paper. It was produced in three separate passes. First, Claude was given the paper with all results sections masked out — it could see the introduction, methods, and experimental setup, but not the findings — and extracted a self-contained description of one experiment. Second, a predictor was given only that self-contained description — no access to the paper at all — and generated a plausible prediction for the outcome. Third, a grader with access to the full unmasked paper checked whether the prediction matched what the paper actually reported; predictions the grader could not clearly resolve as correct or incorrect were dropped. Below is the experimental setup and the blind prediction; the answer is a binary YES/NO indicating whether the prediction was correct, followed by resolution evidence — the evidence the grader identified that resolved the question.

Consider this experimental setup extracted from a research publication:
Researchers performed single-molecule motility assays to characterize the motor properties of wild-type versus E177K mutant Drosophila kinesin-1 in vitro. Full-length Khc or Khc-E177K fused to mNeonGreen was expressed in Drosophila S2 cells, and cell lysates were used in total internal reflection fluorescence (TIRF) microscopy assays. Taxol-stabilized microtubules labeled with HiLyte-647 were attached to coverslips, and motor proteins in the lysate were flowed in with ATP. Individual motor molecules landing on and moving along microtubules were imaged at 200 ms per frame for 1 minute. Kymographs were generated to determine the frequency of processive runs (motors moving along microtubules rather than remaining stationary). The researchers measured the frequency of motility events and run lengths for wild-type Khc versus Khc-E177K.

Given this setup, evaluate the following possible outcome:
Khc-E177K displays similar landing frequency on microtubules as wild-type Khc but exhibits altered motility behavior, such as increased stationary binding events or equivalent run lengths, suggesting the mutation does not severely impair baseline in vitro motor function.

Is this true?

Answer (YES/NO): NO